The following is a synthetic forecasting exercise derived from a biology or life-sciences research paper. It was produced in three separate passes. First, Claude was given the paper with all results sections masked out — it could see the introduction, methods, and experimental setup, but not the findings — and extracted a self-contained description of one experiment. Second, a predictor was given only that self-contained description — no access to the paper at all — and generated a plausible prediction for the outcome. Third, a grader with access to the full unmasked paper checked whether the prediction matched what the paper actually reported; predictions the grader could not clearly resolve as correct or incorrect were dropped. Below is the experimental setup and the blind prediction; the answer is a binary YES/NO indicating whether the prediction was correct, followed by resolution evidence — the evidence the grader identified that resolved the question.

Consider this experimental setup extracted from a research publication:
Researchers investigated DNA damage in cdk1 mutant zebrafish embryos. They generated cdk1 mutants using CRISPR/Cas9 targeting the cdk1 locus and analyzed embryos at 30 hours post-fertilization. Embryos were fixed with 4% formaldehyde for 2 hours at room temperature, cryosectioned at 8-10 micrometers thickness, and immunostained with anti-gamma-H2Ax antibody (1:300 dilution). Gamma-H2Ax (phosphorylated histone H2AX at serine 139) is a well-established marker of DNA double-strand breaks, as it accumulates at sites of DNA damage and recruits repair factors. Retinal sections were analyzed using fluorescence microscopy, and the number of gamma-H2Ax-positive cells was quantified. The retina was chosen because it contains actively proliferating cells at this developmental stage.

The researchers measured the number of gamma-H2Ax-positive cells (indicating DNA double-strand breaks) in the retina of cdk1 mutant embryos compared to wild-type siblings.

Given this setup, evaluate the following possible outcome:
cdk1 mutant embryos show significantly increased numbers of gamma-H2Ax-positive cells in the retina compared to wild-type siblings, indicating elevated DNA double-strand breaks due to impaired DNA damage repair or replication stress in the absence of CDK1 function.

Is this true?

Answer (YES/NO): YES